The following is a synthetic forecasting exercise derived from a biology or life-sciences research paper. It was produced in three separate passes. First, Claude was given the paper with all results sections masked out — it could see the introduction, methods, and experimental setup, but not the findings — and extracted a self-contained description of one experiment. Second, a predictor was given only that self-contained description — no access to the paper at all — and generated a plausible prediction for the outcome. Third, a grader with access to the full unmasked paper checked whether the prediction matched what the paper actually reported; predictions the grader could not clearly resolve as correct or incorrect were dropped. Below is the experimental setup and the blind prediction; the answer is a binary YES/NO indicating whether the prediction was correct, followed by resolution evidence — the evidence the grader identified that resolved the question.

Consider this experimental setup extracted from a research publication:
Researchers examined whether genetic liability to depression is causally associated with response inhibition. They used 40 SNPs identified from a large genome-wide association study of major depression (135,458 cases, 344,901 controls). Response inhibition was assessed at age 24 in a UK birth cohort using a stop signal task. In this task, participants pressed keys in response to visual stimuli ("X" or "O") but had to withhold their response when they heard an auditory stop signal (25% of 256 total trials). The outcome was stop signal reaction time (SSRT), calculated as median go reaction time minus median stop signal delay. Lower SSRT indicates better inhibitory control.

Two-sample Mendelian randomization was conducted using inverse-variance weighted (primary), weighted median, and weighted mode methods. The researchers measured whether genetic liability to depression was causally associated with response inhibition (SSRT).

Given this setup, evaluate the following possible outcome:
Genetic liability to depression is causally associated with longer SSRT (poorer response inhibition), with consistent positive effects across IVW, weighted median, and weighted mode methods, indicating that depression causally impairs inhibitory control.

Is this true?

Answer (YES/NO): NO